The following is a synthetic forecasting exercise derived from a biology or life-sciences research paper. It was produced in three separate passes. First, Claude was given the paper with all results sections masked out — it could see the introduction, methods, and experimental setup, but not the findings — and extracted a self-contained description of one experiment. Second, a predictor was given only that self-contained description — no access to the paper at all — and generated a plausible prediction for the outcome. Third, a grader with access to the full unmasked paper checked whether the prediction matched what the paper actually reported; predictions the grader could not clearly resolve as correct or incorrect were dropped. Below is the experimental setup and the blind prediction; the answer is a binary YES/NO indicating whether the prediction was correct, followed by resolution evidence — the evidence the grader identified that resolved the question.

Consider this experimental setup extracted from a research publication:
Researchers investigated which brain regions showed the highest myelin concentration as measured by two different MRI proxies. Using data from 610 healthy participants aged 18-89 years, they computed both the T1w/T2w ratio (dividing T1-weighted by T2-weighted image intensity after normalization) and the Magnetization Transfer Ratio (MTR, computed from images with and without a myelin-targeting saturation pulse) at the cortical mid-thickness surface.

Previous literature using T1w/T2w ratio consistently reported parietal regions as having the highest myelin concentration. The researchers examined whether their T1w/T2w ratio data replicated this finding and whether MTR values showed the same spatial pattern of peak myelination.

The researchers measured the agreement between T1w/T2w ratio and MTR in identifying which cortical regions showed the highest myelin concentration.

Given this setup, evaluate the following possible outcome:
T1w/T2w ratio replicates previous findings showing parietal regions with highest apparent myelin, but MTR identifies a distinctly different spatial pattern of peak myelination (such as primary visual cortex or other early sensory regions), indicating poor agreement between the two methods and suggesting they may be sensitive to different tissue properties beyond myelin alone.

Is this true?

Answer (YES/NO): NO